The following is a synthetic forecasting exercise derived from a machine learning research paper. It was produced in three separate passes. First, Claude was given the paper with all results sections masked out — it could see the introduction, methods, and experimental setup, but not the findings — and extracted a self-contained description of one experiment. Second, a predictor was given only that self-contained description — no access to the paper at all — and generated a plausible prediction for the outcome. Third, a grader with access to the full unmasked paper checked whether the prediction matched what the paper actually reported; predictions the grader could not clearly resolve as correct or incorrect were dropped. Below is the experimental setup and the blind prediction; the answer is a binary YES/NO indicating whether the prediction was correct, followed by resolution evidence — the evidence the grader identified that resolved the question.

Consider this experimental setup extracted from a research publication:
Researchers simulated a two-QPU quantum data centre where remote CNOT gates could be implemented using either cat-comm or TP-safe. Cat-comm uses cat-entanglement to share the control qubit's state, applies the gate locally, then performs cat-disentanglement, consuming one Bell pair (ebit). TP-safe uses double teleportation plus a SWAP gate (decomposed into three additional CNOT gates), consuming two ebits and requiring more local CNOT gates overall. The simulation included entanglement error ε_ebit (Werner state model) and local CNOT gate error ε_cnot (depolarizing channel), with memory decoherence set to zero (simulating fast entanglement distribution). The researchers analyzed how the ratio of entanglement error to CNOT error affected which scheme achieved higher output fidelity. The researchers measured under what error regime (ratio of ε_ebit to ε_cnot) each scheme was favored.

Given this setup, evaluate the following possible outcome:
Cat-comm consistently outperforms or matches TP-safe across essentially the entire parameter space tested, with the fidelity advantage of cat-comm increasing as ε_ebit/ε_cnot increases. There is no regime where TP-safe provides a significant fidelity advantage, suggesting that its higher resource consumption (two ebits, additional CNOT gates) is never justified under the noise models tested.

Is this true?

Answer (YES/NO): YES